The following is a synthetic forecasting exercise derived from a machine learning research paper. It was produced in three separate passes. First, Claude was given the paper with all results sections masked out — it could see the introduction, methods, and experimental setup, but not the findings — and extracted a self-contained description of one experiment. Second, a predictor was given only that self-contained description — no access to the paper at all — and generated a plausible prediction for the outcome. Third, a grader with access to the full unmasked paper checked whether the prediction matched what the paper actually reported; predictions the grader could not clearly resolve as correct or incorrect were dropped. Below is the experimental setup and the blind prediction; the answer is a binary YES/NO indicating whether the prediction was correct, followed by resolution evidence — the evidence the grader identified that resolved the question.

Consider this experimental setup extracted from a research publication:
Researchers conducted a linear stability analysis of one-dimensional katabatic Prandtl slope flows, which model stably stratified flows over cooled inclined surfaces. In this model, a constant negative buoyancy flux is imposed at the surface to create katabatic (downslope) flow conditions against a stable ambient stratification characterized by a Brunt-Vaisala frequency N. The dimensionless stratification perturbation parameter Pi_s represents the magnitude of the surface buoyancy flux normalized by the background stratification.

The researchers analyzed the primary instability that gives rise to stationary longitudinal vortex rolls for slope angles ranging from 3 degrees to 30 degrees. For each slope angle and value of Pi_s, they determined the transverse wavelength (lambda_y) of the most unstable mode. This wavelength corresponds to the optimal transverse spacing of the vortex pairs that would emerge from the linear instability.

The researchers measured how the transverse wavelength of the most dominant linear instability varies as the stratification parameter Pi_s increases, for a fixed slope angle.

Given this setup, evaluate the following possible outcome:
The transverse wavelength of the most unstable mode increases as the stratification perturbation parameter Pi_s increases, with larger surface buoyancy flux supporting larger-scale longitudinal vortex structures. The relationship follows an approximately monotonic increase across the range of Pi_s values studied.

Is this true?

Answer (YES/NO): NO